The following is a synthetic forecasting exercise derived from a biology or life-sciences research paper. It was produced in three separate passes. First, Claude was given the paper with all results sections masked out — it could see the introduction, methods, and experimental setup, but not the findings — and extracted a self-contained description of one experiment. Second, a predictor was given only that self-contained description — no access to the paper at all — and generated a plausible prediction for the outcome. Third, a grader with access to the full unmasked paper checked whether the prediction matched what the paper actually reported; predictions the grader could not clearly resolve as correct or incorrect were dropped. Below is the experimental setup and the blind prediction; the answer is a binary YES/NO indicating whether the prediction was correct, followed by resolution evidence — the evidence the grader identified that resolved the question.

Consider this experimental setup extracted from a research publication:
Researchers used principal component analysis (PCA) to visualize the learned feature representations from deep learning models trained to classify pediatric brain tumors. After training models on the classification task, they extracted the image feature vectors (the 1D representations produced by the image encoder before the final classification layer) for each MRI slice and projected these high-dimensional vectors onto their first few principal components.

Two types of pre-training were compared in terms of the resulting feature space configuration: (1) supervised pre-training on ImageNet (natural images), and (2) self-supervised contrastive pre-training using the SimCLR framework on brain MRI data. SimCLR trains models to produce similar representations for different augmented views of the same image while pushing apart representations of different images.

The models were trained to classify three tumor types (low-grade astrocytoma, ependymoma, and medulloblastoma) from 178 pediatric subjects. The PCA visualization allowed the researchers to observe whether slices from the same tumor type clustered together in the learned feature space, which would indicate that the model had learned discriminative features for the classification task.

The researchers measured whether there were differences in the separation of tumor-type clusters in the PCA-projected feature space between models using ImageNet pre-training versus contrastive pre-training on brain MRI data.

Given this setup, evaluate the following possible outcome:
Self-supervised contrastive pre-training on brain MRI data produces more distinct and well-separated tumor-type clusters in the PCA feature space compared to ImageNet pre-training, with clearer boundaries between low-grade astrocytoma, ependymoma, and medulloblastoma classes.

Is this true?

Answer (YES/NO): NO